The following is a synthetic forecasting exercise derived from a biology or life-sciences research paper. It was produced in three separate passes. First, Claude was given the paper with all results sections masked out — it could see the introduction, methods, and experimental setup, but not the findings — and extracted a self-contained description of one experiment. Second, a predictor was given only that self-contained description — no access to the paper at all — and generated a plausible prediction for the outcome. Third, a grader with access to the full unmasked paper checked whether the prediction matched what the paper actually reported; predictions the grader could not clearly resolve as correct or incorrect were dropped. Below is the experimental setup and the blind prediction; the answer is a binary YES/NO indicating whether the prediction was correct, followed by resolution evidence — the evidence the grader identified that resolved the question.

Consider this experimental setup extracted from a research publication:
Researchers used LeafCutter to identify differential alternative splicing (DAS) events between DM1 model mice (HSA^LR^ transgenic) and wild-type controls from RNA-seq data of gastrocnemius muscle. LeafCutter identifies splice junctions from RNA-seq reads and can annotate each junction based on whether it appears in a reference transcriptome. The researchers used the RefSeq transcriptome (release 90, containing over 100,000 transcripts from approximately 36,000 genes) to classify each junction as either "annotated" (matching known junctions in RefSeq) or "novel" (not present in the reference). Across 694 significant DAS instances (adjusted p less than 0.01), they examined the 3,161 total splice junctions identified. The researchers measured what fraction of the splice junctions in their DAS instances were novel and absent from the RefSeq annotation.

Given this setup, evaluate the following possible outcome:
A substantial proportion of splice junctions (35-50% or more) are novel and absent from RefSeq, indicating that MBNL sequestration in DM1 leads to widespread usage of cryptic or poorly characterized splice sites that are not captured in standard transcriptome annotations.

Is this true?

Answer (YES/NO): NO